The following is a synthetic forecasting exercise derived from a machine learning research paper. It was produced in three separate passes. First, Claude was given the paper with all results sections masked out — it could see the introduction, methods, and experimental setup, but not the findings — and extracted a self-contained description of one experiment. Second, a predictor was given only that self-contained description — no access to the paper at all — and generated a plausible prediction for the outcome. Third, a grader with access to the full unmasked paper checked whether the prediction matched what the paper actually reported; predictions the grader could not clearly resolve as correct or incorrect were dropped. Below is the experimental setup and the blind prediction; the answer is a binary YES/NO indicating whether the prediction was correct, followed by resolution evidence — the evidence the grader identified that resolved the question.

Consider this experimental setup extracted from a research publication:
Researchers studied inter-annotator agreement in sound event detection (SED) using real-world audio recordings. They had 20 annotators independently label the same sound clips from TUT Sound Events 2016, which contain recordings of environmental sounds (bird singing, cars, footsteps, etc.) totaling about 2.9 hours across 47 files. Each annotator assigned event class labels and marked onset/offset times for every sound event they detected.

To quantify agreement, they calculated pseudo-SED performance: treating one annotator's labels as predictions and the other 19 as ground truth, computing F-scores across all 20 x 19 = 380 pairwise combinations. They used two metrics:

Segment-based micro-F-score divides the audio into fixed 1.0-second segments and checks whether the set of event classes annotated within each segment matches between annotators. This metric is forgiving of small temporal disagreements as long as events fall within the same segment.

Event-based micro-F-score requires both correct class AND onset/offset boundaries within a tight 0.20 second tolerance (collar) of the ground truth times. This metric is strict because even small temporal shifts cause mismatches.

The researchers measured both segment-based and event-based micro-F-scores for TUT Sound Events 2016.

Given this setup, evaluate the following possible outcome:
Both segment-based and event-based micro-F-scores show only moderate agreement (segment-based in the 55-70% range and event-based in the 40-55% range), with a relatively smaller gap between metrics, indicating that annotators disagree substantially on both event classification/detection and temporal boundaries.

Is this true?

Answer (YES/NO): NO